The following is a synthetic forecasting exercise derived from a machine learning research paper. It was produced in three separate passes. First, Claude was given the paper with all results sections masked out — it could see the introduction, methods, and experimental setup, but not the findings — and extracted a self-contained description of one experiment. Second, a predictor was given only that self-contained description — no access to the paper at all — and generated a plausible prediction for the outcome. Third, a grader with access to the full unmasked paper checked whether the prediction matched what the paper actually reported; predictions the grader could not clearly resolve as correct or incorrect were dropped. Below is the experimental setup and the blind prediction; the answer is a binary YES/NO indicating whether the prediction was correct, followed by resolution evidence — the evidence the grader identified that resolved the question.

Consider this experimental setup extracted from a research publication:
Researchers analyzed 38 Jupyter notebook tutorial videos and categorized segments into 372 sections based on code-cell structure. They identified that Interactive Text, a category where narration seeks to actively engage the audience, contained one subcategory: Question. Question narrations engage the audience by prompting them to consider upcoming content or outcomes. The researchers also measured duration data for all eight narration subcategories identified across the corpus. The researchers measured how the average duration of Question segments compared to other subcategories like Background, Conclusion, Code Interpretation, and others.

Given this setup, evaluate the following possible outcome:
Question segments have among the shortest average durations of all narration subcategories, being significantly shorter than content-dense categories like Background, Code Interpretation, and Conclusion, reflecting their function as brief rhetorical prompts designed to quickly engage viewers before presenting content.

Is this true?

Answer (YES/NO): NO